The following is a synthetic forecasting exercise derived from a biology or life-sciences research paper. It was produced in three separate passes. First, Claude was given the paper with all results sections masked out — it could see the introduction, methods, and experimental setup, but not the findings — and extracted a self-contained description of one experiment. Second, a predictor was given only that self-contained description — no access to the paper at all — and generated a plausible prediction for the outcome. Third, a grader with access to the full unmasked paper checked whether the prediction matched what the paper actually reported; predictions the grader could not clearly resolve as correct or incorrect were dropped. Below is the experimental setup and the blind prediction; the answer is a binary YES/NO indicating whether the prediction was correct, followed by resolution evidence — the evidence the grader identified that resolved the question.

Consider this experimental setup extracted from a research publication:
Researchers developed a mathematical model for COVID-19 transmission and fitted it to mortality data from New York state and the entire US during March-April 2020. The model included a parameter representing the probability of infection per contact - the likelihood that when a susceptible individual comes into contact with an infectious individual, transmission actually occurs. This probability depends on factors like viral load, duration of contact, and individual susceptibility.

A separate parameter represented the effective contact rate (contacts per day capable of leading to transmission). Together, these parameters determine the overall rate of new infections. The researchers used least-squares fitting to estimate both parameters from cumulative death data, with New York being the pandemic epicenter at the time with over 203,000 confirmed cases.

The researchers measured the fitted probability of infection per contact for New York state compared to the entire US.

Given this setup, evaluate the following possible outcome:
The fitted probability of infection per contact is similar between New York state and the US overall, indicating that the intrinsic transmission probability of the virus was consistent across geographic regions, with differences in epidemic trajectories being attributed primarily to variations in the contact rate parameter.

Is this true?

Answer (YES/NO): NO